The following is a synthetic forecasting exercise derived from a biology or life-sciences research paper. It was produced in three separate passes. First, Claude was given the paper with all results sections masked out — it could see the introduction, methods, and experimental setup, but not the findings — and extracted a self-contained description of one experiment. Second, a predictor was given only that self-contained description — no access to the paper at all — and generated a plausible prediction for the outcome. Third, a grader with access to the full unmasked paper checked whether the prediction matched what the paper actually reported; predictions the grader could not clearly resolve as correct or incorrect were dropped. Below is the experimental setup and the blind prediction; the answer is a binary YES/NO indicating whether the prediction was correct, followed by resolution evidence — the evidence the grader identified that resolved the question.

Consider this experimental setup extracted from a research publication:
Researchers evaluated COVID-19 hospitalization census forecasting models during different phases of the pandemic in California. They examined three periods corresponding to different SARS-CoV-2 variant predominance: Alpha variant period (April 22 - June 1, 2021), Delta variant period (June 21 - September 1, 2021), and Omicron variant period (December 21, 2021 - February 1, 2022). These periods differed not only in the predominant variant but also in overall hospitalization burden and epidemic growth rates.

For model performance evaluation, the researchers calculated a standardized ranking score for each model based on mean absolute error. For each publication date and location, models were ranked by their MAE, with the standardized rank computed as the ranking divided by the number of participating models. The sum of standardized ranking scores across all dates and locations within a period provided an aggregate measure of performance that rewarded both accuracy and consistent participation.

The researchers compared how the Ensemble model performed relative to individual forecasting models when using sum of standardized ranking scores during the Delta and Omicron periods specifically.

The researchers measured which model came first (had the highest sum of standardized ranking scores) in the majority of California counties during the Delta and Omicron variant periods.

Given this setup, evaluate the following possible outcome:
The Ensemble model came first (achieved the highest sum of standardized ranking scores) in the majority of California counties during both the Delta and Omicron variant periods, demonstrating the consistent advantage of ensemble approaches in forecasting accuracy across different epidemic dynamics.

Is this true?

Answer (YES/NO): NO